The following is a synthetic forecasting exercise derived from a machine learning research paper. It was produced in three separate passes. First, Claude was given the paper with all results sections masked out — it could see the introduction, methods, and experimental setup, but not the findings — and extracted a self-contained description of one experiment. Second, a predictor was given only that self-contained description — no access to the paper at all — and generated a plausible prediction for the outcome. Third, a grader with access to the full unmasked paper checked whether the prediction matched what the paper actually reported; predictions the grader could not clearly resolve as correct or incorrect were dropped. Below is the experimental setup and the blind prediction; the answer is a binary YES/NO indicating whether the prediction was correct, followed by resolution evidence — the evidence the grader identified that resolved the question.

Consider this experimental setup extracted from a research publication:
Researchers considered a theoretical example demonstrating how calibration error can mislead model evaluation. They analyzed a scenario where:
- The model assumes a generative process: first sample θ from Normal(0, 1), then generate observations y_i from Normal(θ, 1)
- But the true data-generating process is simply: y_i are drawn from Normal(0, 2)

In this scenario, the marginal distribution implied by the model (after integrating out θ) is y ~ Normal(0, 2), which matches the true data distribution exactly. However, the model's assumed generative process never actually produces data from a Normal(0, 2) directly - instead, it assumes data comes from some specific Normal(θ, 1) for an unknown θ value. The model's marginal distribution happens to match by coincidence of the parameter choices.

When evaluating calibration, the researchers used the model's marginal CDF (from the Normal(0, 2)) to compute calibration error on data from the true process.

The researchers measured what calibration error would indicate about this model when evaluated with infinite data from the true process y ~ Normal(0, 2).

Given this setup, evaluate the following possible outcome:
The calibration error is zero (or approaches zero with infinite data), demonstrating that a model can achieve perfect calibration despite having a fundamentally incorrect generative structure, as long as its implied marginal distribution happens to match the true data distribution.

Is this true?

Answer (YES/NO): YES